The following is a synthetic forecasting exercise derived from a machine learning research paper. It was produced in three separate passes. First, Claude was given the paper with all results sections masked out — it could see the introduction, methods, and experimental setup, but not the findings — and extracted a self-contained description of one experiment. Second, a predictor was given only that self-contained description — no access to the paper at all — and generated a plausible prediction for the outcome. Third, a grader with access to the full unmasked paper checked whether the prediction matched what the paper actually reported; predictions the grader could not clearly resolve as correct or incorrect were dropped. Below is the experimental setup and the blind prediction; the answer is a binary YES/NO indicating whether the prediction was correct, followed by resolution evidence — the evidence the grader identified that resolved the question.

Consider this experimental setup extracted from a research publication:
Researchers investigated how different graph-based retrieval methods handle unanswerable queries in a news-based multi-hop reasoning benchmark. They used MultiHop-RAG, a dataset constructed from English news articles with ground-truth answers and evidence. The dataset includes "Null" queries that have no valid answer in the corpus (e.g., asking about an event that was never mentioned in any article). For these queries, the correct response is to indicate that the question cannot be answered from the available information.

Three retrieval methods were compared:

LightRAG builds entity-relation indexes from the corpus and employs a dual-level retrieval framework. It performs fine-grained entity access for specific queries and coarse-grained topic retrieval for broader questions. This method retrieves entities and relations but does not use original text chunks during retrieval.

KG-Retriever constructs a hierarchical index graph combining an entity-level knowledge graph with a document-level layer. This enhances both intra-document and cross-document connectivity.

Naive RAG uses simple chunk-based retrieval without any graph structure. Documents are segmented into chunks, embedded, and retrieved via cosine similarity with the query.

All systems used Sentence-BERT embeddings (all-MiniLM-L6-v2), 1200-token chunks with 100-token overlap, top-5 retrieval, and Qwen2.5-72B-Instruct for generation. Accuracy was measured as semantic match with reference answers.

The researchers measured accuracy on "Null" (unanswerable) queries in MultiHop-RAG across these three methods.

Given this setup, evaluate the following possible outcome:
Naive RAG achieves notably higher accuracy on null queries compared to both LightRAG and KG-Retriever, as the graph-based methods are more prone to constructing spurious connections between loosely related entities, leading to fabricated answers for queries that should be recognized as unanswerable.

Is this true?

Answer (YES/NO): NO